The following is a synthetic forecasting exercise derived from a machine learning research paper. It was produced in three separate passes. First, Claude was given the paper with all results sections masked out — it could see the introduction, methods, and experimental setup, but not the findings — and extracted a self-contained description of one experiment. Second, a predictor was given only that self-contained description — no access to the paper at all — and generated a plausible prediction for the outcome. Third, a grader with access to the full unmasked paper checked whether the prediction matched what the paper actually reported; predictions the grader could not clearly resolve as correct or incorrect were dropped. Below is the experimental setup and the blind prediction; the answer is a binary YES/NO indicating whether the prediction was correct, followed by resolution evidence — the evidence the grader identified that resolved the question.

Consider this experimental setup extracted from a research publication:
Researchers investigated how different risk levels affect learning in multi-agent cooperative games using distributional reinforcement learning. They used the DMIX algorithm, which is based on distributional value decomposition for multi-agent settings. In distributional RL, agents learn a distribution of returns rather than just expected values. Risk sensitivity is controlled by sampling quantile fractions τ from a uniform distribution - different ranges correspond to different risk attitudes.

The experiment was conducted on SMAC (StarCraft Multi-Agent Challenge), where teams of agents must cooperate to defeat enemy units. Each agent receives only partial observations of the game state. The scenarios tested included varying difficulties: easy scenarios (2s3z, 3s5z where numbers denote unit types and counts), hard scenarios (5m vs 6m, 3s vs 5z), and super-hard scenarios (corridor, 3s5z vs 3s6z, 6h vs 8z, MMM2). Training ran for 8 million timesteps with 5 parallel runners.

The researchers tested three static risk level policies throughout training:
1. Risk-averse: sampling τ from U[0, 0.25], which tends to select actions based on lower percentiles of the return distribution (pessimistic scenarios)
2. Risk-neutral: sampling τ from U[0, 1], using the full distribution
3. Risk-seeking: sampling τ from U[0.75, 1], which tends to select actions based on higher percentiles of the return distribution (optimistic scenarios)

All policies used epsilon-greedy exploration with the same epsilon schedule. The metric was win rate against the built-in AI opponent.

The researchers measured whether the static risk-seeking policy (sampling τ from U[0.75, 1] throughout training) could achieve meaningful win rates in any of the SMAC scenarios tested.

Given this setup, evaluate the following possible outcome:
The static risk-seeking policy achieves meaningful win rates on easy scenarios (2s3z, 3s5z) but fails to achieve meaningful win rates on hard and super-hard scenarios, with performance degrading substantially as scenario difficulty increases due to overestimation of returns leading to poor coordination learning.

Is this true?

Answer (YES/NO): NO